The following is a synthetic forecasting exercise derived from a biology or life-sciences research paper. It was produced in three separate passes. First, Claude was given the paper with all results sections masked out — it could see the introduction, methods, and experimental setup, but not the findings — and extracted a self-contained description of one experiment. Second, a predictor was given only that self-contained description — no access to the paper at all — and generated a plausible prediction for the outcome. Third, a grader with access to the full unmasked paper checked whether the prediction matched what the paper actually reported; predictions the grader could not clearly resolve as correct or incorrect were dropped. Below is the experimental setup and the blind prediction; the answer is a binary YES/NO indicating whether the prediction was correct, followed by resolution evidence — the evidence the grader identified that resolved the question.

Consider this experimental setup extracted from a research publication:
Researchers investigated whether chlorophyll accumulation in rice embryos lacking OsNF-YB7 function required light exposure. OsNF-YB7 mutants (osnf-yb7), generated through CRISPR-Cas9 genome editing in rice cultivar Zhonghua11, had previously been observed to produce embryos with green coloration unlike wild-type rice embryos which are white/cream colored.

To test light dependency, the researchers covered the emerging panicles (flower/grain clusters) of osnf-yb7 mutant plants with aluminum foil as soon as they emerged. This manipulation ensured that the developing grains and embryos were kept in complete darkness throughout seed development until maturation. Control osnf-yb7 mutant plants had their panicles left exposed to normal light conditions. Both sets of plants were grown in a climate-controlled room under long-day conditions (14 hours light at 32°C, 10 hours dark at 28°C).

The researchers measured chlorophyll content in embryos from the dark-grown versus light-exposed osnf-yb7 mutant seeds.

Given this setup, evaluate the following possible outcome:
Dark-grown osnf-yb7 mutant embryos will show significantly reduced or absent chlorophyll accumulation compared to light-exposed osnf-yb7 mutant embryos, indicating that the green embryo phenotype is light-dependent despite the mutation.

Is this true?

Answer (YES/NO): YES